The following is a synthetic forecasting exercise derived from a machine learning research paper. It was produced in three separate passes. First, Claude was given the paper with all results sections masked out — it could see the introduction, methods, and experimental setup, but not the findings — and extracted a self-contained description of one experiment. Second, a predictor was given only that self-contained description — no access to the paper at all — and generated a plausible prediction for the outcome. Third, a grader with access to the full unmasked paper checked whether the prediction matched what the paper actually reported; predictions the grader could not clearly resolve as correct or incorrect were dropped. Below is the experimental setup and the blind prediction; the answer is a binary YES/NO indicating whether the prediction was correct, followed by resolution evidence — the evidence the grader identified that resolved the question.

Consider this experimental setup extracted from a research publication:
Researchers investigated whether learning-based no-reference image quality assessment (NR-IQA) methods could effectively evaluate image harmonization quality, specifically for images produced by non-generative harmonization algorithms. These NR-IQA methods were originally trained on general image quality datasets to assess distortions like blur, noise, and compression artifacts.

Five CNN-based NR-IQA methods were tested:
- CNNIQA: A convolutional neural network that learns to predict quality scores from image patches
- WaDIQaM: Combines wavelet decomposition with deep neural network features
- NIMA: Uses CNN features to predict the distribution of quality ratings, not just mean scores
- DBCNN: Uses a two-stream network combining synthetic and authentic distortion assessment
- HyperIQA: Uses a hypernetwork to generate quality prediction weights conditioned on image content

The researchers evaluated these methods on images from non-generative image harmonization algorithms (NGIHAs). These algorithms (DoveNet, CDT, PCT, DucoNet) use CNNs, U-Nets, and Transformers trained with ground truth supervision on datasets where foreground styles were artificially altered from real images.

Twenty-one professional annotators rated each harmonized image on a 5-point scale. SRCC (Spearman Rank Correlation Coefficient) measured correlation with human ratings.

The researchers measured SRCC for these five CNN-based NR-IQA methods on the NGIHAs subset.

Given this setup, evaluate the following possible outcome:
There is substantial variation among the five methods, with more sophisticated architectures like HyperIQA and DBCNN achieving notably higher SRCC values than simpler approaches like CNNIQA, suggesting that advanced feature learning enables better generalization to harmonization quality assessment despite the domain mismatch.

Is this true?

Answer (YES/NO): NO